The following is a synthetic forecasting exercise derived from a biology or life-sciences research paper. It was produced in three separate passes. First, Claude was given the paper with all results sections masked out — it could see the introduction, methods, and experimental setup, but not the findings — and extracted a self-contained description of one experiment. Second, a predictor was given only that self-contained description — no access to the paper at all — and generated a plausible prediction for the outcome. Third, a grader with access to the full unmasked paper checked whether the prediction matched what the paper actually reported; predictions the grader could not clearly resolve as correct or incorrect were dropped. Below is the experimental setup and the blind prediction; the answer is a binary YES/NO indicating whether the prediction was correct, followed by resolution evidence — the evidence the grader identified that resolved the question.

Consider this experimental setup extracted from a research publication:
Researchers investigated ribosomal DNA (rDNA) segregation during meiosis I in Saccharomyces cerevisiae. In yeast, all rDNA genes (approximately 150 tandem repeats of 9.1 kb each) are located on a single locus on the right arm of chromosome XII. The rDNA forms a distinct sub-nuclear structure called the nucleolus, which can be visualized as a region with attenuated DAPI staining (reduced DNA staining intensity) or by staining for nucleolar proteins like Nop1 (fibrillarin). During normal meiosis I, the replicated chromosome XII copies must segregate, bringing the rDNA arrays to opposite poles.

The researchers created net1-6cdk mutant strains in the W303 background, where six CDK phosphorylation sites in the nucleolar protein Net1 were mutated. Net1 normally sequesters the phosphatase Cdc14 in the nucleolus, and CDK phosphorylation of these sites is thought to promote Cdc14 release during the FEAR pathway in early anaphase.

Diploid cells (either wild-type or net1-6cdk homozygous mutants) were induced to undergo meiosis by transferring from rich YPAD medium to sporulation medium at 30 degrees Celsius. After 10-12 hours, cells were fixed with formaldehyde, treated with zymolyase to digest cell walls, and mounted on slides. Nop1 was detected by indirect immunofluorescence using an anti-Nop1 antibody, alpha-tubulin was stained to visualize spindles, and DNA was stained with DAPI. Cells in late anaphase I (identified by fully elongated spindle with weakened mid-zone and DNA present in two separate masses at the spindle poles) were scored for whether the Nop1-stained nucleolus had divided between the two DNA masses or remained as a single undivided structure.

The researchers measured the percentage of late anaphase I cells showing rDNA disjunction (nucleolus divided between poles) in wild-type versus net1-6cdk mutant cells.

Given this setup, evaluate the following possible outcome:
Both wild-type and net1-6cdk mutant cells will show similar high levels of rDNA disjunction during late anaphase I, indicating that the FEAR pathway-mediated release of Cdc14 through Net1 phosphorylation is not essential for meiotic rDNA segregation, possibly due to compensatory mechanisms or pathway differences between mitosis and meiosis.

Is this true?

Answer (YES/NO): NO